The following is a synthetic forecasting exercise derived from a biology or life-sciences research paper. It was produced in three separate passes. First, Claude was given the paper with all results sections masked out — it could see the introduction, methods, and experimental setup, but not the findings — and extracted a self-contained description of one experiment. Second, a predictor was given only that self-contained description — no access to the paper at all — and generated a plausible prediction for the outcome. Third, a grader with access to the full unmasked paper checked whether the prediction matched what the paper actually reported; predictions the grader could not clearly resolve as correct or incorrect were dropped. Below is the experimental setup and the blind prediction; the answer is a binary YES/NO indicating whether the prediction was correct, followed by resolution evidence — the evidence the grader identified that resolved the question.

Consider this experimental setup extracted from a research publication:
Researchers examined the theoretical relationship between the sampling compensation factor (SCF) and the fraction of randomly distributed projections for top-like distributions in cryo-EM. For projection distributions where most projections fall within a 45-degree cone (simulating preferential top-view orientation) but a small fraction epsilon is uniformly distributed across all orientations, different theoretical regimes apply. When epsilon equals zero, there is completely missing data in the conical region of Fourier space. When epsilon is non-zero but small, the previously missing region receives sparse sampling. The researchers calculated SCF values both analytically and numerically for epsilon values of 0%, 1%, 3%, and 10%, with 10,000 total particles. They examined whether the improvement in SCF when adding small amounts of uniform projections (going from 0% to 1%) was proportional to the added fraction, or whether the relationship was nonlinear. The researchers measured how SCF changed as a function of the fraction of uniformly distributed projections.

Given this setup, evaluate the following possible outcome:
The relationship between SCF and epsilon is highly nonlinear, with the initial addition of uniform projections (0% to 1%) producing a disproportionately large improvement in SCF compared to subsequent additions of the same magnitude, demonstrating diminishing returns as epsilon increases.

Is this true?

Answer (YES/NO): YES